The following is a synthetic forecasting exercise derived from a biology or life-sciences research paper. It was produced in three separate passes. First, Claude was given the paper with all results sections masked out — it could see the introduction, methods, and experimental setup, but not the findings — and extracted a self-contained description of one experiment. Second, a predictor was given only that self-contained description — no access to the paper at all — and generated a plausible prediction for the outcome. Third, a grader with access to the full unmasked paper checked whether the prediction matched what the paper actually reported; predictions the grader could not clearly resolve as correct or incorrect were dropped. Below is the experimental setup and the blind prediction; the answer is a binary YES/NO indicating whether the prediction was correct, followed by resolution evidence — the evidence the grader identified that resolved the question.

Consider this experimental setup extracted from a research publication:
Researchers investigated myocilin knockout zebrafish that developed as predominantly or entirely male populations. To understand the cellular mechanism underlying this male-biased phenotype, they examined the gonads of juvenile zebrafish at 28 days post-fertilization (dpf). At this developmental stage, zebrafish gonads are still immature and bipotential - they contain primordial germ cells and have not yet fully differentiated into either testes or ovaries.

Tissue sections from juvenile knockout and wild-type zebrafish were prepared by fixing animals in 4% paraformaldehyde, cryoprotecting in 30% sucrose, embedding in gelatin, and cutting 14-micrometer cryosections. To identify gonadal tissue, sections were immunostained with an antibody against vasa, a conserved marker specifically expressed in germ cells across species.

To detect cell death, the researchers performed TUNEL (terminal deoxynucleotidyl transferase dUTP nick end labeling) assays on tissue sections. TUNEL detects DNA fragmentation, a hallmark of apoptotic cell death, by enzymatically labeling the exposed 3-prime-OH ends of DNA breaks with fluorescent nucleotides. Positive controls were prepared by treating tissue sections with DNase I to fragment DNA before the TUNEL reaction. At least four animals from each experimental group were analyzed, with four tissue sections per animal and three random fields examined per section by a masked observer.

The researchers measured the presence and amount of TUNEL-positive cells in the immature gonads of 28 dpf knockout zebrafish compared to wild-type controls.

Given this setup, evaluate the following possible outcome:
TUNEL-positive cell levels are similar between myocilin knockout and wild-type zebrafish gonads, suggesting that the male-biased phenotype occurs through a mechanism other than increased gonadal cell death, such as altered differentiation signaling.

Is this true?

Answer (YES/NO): NO